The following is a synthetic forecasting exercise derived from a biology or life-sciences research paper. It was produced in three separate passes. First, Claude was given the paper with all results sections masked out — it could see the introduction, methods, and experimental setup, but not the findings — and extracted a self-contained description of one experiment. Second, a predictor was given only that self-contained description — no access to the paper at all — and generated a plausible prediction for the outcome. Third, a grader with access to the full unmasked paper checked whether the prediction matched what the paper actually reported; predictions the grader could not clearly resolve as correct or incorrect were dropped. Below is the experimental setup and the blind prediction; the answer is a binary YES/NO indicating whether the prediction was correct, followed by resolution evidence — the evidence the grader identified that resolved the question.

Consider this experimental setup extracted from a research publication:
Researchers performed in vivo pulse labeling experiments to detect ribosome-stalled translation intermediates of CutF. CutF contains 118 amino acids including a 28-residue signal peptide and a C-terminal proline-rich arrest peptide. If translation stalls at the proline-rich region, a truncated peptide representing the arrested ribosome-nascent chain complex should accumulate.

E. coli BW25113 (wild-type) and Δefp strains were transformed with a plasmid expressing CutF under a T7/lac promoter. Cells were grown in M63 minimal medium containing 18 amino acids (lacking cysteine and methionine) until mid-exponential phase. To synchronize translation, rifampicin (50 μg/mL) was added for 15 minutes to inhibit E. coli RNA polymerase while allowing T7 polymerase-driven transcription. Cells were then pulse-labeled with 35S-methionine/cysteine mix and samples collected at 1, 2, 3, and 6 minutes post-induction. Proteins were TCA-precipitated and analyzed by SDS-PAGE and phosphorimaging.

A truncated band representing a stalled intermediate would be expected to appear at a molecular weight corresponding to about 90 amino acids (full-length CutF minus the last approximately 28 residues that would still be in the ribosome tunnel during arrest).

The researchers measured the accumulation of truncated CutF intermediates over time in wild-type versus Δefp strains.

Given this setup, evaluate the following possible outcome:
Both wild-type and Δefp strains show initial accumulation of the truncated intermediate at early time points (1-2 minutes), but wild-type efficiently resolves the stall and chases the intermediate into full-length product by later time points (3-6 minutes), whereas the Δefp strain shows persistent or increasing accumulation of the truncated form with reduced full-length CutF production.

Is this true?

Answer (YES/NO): NO